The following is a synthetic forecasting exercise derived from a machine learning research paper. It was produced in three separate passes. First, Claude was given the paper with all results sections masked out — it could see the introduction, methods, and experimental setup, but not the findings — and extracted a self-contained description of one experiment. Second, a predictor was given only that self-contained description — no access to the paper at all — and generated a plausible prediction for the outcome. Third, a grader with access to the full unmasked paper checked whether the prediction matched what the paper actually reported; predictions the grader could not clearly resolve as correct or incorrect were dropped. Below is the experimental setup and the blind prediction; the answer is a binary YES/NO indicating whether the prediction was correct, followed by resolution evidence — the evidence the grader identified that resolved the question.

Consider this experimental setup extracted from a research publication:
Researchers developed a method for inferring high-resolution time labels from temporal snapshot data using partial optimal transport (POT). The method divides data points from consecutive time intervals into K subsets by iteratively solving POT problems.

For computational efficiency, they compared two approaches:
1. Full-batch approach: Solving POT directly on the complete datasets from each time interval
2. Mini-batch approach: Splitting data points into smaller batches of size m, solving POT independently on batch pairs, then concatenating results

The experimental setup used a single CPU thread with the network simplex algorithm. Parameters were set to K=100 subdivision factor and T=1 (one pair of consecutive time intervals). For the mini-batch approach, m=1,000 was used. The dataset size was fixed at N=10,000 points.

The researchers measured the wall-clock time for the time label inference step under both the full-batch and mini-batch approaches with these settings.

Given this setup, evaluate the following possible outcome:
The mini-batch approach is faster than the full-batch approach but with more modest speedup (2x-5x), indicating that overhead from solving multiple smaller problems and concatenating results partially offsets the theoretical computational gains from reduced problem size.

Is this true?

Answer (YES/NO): NO